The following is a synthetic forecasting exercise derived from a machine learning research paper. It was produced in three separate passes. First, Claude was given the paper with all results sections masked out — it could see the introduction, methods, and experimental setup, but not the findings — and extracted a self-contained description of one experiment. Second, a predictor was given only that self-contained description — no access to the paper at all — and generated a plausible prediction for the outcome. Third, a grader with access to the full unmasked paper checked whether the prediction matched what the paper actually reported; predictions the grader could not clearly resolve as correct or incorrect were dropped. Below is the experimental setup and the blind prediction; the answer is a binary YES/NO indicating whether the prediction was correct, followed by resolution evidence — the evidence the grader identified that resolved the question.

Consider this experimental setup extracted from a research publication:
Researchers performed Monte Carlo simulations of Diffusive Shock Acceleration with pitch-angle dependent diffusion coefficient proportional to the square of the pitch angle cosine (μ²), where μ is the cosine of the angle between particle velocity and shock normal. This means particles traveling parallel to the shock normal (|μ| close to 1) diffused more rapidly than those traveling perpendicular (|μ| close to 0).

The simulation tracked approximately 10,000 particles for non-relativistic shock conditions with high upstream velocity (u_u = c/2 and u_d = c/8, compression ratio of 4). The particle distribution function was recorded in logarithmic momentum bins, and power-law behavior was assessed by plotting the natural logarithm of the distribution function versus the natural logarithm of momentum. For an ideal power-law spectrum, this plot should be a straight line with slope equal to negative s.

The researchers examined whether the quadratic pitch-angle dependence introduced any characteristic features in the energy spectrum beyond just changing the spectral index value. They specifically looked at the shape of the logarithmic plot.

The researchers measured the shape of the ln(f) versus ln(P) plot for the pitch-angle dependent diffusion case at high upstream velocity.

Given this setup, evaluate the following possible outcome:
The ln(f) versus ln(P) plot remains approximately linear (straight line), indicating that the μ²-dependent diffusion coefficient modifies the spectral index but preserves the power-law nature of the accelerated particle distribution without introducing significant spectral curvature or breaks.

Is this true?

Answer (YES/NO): NO